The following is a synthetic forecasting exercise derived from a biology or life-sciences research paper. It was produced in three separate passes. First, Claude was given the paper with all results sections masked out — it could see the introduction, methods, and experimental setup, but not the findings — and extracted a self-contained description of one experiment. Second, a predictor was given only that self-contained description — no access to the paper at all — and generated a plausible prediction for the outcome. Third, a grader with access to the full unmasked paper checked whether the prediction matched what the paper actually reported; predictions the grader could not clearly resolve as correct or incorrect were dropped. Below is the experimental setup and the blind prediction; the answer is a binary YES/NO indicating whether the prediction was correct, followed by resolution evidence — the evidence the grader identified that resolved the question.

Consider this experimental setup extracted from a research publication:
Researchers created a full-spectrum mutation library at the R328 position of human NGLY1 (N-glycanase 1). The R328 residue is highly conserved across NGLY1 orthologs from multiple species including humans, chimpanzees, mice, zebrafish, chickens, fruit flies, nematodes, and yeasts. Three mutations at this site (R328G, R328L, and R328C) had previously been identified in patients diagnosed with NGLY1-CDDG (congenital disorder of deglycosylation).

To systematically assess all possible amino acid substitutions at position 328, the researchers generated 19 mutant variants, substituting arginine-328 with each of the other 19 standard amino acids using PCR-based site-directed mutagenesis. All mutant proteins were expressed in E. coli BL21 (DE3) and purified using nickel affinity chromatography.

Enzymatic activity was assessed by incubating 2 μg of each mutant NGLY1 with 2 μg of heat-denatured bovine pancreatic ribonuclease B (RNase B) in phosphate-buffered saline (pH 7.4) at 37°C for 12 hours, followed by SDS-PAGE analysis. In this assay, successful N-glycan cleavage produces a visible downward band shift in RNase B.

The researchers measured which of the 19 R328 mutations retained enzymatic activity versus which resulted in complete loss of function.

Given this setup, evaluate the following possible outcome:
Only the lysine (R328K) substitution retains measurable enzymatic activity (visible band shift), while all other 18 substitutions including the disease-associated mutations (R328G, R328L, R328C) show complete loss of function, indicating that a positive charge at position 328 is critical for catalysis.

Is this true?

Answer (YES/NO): NO